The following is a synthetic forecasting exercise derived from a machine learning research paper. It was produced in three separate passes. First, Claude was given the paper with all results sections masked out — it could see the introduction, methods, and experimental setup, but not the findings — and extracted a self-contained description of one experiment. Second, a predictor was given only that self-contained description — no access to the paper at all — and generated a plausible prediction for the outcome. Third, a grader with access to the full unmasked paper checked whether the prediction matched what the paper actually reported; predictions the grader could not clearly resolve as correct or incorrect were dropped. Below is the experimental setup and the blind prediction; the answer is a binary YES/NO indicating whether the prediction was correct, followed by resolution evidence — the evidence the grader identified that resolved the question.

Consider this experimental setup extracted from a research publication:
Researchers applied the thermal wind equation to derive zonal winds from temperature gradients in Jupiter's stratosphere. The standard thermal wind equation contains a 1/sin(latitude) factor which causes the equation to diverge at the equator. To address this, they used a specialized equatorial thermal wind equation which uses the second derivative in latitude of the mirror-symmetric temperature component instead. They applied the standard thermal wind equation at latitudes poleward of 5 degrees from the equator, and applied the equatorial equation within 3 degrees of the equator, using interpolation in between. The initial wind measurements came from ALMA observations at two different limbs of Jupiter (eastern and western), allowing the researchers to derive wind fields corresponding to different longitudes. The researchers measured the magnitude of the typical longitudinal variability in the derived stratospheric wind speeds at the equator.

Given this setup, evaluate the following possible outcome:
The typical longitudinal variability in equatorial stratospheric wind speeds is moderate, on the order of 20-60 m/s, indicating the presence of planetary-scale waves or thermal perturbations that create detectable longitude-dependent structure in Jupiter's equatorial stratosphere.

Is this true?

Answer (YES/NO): YES